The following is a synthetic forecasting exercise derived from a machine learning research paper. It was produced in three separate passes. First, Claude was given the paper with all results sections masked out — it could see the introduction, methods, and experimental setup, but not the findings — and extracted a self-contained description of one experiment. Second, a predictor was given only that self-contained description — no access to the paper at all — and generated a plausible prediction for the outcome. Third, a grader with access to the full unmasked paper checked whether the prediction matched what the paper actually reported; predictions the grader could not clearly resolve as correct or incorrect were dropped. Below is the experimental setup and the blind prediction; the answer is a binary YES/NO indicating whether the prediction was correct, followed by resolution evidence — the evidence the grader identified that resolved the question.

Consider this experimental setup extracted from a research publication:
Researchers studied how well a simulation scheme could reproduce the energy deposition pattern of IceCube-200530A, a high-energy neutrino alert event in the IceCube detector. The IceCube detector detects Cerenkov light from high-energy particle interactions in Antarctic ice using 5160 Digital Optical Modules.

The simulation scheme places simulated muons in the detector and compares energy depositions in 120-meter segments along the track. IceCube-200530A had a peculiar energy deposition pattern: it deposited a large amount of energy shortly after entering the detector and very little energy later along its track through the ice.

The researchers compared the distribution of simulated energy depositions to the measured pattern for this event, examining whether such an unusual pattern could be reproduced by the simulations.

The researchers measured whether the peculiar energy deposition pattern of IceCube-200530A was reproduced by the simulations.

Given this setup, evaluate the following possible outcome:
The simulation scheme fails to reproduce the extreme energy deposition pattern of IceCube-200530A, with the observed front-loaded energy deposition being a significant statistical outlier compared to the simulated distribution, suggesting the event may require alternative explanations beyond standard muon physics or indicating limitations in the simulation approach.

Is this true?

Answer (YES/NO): NO